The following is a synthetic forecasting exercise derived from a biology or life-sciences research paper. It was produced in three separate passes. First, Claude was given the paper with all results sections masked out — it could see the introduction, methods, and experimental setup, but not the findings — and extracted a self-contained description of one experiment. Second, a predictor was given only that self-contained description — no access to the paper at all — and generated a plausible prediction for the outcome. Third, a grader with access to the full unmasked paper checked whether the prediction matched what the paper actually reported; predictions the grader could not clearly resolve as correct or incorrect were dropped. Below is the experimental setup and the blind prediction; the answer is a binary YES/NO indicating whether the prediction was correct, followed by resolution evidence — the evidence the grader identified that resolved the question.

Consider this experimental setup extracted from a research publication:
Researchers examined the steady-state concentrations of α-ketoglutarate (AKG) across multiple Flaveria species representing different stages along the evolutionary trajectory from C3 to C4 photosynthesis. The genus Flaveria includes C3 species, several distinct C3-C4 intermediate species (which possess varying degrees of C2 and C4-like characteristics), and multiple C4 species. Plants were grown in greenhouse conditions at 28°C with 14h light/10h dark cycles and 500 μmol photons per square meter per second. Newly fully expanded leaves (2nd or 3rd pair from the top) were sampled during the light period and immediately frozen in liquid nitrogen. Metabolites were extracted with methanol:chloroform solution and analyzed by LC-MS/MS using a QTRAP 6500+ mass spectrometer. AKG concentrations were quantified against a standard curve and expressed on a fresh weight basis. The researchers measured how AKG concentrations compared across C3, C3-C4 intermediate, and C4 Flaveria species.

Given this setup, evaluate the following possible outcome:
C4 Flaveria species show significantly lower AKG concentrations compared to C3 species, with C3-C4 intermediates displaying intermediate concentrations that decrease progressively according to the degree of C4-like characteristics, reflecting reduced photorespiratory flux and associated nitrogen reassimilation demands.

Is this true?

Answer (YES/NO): NO